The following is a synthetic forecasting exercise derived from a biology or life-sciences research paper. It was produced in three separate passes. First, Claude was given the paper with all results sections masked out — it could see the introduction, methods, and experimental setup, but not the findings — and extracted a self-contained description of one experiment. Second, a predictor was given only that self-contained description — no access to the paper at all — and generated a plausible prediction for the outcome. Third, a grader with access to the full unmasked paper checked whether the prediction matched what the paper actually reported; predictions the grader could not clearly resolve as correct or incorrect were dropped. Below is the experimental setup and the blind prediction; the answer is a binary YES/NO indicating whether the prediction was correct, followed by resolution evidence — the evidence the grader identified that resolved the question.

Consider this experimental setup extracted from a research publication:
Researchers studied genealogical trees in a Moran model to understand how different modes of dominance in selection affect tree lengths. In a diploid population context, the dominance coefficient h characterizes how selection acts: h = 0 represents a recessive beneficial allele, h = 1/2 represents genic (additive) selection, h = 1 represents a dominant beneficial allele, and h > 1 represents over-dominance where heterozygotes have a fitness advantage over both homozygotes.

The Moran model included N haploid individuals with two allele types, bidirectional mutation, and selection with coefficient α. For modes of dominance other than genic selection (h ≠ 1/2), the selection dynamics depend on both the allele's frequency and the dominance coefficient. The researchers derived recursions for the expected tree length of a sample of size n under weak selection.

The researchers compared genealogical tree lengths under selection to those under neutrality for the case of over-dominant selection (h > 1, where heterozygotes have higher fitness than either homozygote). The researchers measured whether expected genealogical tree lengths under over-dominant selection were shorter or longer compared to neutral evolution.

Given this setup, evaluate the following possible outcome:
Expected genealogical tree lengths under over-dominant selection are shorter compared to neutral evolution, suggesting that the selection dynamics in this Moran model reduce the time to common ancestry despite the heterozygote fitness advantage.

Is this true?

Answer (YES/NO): NO